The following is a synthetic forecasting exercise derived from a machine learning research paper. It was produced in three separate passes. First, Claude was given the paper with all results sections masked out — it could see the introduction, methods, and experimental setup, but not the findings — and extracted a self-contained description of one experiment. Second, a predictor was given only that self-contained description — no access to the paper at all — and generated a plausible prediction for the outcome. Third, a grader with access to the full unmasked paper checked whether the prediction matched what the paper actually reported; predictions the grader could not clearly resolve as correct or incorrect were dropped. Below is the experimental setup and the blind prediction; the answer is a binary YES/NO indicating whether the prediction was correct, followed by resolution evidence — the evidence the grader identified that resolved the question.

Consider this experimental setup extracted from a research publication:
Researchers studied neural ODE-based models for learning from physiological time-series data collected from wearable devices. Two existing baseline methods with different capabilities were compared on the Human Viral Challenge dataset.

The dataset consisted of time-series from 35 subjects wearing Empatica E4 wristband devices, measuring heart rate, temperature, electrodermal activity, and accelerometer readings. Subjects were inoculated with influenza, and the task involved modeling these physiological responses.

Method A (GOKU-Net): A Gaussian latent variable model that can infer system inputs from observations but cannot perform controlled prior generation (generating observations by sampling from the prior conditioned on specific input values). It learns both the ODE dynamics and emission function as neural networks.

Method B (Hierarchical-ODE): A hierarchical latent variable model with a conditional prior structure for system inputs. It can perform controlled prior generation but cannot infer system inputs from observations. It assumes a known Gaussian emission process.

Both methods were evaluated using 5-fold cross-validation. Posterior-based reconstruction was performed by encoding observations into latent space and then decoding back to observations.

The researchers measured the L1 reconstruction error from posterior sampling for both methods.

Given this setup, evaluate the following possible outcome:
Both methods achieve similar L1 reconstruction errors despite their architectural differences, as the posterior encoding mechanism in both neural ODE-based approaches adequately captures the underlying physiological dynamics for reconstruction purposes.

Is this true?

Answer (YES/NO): NO